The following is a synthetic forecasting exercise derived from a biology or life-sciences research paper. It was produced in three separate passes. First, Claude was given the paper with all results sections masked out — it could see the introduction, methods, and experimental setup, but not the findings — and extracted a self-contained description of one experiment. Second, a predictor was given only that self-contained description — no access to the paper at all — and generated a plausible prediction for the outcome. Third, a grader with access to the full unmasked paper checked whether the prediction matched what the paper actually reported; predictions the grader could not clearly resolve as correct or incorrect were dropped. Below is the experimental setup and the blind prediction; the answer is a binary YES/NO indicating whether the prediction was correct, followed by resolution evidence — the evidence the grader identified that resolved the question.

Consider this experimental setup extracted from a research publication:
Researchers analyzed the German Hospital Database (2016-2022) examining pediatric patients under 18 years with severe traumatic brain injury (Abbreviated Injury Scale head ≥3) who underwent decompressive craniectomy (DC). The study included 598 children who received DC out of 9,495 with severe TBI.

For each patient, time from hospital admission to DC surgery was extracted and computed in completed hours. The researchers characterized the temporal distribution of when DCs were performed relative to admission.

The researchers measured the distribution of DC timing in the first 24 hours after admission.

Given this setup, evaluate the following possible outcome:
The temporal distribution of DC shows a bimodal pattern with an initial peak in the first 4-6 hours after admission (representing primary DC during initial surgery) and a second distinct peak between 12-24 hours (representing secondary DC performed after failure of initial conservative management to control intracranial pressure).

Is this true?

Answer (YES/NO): NO